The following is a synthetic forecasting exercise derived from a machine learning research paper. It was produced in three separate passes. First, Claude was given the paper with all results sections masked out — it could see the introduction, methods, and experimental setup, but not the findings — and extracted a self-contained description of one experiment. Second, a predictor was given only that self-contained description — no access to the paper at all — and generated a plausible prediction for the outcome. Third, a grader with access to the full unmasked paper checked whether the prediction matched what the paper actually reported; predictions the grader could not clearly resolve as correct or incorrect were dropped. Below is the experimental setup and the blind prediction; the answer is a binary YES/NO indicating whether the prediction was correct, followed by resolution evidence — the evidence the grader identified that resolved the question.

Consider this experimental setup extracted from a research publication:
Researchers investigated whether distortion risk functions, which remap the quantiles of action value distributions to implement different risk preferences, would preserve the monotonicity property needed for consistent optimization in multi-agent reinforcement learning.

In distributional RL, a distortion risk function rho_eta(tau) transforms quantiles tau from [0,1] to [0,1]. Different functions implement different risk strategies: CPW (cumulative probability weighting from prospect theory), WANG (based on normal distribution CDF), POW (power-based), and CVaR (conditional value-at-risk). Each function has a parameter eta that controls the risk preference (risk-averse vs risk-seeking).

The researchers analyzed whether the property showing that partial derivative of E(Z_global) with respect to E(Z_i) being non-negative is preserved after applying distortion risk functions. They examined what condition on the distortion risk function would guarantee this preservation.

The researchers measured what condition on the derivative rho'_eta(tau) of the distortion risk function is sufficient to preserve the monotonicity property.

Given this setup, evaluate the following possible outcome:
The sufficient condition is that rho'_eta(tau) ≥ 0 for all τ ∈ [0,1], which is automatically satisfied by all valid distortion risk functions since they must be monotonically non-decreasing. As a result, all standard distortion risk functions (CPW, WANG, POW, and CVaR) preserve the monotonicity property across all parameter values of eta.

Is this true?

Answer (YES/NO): NO